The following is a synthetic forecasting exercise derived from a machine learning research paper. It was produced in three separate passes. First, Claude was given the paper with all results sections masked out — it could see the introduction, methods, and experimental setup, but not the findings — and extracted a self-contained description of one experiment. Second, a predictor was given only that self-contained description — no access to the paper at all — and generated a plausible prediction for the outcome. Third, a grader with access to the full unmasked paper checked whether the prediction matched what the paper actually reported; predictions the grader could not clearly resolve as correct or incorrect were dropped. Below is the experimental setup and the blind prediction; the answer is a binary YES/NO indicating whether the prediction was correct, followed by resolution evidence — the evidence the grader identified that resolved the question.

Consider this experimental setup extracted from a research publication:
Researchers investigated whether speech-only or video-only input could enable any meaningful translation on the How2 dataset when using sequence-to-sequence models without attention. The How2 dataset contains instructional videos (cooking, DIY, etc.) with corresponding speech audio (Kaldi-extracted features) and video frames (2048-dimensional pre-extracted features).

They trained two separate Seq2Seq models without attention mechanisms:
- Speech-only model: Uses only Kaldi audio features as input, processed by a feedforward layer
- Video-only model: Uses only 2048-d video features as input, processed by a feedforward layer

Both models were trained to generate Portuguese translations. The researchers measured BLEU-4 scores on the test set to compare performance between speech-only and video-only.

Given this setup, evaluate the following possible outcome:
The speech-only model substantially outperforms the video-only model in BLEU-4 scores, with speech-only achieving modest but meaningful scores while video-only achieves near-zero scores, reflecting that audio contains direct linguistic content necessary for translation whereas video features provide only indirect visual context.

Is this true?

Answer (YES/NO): NO